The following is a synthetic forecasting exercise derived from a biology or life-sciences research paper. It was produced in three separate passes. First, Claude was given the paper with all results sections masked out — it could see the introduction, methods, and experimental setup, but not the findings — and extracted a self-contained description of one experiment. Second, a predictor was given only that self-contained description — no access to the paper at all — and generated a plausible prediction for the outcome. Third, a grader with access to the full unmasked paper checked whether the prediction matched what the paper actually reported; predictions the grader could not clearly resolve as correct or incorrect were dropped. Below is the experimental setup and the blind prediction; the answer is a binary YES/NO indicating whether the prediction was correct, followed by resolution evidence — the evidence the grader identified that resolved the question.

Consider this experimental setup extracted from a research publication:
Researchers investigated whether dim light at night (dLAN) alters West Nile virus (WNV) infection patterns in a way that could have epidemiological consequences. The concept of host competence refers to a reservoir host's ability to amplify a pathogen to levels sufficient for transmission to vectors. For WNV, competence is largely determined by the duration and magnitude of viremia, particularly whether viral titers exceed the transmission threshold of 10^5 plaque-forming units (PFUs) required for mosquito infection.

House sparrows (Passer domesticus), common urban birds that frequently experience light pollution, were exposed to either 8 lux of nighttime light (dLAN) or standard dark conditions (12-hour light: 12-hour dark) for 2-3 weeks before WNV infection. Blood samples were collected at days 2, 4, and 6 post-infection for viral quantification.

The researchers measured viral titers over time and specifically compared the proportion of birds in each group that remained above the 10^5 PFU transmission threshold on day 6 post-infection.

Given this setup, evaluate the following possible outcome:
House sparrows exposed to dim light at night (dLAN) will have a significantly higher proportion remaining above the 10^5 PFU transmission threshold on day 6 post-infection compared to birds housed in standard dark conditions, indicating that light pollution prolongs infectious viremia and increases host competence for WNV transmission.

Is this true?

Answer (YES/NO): YES